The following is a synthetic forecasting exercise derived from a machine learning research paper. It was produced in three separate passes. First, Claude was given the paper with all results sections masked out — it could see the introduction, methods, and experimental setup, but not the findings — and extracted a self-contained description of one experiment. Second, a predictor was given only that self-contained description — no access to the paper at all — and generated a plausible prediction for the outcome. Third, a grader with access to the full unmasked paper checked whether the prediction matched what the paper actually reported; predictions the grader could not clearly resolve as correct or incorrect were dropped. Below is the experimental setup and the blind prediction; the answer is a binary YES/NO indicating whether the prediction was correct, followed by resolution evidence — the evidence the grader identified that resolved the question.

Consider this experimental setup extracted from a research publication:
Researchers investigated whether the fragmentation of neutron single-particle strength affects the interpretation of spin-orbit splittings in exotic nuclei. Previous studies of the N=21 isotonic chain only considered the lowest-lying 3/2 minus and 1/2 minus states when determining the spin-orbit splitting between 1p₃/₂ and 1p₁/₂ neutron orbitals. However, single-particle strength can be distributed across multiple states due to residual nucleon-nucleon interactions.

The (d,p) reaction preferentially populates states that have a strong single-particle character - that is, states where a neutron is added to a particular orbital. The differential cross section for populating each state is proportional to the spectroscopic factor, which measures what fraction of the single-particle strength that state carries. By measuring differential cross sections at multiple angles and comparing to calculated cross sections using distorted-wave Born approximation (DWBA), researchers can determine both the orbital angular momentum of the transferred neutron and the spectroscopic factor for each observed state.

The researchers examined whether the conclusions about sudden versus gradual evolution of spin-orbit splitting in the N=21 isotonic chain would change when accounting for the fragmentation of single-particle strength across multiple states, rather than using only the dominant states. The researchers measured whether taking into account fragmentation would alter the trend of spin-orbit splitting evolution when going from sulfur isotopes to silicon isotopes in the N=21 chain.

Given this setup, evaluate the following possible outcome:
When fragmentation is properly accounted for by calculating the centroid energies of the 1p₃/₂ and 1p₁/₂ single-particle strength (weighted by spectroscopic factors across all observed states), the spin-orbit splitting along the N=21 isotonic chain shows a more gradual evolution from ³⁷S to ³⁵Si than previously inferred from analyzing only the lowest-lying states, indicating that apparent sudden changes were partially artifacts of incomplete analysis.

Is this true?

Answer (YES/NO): YES